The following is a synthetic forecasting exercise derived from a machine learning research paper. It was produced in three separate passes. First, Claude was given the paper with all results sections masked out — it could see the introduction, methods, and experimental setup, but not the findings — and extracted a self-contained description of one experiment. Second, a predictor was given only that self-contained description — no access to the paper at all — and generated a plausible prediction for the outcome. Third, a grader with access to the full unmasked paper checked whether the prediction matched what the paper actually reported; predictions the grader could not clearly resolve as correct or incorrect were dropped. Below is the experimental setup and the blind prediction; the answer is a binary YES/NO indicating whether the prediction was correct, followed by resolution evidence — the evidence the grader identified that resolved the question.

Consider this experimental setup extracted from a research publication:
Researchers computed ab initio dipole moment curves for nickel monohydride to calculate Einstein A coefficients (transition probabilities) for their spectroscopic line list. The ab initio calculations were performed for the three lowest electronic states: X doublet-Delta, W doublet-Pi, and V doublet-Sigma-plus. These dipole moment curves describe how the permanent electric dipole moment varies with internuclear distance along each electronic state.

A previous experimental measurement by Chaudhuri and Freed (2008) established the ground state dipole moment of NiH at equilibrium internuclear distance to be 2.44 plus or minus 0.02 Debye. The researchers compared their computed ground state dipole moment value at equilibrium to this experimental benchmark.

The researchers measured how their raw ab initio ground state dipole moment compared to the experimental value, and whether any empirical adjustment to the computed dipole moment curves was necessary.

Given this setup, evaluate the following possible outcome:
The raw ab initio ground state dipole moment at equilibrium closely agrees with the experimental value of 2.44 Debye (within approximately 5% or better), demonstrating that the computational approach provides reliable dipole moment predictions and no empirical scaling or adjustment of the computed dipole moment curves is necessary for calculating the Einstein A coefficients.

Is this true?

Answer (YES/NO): NO